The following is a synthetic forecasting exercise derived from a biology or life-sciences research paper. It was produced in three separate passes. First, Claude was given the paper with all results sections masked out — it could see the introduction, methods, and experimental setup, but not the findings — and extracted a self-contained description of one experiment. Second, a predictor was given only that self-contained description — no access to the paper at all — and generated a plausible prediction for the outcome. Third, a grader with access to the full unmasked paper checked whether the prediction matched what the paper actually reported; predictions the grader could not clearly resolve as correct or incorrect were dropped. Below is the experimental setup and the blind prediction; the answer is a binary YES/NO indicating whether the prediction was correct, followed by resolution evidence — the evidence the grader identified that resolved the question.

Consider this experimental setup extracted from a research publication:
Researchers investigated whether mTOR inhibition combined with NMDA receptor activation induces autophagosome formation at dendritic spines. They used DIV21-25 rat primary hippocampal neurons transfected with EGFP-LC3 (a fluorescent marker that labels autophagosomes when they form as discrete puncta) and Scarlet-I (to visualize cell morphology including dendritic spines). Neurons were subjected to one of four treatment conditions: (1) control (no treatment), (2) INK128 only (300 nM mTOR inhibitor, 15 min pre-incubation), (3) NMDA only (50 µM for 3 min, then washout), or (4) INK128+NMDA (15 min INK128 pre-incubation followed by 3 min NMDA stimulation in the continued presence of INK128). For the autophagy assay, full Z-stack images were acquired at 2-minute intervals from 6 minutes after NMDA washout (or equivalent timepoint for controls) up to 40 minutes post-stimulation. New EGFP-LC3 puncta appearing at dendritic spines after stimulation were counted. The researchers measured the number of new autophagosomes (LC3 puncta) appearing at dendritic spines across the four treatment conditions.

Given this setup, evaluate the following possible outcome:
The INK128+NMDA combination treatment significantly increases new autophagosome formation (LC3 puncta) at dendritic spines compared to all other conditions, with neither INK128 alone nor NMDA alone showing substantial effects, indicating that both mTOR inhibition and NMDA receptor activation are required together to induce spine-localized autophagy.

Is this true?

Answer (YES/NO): YES